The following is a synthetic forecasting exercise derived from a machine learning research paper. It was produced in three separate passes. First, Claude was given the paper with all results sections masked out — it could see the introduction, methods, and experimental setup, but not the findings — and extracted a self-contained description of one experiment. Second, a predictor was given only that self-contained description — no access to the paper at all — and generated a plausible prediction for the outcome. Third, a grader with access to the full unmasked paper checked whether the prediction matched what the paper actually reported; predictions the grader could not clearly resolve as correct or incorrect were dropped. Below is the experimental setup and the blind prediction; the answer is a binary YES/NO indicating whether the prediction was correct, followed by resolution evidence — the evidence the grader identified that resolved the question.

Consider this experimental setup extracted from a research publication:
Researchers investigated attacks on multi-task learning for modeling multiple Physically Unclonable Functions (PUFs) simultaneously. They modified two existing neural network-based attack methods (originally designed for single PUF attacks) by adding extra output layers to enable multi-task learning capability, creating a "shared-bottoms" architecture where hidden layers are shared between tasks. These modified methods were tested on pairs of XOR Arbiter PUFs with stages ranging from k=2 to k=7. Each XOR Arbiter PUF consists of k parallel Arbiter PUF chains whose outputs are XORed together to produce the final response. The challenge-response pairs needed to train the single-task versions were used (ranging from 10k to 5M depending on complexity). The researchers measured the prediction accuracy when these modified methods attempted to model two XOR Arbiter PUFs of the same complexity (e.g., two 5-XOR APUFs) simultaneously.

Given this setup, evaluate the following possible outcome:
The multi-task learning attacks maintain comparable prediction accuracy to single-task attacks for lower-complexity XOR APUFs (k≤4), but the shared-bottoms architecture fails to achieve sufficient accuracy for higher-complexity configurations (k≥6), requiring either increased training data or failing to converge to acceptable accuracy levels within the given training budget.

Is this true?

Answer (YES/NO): NO